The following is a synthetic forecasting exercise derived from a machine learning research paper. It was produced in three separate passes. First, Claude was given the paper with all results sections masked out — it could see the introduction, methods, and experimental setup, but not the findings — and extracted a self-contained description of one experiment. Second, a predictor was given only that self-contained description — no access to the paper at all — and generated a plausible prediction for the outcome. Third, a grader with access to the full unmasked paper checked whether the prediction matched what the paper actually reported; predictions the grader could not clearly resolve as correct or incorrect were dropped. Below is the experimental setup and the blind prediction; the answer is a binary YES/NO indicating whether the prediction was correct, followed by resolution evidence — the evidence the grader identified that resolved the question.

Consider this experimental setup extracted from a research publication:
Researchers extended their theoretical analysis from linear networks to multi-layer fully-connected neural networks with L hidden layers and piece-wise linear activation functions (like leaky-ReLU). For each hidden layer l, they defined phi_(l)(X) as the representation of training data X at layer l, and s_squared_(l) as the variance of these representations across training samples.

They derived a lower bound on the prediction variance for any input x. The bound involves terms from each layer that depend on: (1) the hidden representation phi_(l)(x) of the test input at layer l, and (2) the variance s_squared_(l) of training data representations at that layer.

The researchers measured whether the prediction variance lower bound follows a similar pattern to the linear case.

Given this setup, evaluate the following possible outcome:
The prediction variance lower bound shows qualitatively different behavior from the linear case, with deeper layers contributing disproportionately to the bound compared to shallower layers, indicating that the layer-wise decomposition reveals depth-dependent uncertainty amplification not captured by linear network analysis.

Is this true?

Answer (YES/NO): NO